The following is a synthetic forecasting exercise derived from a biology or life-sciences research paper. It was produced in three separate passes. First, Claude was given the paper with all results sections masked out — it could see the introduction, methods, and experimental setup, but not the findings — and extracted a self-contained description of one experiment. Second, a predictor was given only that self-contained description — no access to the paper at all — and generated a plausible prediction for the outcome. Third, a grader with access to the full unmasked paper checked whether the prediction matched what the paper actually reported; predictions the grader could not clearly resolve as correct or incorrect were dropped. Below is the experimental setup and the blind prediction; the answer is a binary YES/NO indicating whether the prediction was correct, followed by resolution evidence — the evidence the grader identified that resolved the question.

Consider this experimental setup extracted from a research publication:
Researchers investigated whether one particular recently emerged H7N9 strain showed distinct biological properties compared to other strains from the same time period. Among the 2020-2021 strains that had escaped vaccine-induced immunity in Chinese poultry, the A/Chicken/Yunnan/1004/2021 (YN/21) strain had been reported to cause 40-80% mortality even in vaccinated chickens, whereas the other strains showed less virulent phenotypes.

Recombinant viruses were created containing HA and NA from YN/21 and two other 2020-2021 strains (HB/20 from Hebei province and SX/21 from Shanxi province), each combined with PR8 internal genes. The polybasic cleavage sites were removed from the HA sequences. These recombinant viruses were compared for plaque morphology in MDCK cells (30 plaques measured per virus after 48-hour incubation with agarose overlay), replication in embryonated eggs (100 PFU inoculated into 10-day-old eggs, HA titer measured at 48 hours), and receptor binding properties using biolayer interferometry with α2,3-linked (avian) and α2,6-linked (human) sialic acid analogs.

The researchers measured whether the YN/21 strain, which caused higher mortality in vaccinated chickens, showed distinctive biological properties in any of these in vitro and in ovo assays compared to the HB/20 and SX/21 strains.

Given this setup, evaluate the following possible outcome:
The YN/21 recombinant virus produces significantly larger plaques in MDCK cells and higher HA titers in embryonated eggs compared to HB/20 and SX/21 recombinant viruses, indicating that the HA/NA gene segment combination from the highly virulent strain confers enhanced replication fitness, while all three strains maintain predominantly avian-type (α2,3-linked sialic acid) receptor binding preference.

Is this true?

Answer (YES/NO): NO